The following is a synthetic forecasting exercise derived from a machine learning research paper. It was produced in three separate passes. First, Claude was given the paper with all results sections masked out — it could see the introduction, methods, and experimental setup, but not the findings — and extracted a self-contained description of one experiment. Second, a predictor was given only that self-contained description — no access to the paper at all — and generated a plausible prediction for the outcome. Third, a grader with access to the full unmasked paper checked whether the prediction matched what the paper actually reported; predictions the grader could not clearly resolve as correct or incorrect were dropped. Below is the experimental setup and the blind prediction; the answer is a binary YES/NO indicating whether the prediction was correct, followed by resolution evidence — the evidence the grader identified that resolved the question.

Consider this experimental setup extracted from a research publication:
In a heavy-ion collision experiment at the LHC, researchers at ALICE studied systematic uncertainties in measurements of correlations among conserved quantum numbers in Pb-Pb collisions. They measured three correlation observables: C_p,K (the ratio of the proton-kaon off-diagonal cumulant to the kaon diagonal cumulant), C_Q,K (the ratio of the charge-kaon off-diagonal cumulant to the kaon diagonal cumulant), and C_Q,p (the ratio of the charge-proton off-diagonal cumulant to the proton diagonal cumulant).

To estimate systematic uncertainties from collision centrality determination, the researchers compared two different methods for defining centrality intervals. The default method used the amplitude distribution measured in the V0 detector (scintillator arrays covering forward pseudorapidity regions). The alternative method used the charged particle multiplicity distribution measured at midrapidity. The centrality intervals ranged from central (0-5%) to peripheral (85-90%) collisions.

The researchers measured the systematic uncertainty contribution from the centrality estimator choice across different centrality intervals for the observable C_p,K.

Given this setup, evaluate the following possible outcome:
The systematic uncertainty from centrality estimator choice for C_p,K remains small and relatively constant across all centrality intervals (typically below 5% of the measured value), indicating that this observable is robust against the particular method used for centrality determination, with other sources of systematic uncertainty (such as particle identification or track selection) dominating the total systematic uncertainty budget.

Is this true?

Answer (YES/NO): NO